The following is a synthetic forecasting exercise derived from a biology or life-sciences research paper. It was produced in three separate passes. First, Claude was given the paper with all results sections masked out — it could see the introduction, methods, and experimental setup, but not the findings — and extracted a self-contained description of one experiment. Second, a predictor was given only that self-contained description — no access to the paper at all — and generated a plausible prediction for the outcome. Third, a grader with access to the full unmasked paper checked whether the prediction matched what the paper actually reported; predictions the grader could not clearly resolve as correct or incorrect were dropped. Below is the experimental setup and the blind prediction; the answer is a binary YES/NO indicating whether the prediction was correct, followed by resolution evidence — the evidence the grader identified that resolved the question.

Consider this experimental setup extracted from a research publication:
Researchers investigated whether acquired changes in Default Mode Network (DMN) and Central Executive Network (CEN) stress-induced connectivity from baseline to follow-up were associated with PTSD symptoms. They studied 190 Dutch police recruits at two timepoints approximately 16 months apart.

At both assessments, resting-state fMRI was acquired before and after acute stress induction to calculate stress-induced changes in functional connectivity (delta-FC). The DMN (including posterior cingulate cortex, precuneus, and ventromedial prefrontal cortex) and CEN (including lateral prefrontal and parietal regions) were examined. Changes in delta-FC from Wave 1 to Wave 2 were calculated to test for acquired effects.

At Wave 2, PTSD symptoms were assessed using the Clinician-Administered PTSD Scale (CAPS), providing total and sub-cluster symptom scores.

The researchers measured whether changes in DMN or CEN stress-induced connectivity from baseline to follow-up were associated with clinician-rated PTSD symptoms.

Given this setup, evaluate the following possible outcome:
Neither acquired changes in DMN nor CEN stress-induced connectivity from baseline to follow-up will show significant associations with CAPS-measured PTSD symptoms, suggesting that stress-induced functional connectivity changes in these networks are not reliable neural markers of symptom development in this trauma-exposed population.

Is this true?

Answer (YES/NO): YES